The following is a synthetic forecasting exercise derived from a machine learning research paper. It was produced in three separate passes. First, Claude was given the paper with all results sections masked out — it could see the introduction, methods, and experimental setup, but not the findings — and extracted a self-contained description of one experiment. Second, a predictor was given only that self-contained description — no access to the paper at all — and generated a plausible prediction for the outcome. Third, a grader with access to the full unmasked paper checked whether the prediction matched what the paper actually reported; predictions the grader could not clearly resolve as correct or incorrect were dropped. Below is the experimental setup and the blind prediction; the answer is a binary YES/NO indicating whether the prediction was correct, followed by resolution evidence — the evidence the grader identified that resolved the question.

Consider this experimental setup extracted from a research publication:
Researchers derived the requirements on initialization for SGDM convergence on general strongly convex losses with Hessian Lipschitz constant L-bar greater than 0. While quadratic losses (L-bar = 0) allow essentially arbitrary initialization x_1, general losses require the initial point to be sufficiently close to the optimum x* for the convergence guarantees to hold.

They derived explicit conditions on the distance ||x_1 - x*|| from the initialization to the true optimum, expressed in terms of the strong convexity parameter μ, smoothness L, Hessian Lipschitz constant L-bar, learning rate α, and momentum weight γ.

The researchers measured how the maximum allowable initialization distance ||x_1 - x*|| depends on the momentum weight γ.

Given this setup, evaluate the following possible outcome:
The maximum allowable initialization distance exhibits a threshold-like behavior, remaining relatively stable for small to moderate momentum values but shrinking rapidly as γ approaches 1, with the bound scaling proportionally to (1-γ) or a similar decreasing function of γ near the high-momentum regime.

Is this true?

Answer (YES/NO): YES